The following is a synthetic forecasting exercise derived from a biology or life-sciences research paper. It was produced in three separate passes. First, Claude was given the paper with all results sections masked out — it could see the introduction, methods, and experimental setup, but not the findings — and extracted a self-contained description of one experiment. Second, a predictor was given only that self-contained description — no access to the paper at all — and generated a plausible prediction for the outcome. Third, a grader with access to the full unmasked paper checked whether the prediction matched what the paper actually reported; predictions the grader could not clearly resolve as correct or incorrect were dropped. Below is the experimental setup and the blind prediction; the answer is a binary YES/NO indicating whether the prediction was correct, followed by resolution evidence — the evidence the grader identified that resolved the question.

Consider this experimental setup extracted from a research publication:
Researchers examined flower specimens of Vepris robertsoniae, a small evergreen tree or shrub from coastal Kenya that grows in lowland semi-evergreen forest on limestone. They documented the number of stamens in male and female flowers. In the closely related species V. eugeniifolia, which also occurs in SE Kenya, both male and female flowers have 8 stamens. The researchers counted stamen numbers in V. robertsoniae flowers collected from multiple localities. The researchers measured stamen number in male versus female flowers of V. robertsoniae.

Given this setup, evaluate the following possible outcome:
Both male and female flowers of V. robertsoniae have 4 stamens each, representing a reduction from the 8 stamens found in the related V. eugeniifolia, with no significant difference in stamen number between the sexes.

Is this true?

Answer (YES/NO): NO